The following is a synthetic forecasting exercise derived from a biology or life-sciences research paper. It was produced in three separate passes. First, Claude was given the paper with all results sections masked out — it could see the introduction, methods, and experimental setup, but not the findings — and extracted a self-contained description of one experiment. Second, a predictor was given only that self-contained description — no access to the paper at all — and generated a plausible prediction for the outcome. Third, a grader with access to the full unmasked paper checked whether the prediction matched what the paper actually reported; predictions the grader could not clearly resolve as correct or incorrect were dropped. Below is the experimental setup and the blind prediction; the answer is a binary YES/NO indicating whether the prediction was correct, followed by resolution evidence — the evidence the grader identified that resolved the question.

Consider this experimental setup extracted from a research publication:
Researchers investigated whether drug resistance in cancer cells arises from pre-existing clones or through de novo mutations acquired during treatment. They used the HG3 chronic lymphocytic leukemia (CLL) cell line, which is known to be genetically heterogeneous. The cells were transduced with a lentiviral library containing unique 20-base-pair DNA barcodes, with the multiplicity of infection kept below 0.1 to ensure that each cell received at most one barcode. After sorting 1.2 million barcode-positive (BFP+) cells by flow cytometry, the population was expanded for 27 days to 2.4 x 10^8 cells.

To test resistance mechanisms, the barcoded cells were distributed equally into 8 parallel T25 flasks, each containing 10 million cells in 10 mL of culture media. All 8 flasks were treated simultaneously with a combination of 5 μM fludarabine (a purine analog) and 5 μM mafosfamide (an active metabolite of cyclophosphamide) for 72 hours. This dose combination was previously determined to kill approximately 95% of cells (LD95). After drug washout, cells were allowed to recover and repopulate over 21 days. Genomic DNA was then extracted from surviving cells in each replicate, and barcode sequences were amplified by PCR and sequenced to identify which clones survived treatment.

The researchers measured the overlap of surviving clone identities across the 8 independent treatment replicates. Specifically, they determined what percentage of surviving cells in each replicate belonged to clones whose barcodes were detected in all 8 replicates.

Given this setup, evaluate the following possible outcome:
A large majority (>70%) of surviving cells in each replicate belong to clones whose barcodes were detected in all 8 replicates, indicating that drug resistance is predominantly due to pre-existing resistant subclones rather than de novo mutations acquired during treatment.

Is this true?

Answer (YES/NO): YES